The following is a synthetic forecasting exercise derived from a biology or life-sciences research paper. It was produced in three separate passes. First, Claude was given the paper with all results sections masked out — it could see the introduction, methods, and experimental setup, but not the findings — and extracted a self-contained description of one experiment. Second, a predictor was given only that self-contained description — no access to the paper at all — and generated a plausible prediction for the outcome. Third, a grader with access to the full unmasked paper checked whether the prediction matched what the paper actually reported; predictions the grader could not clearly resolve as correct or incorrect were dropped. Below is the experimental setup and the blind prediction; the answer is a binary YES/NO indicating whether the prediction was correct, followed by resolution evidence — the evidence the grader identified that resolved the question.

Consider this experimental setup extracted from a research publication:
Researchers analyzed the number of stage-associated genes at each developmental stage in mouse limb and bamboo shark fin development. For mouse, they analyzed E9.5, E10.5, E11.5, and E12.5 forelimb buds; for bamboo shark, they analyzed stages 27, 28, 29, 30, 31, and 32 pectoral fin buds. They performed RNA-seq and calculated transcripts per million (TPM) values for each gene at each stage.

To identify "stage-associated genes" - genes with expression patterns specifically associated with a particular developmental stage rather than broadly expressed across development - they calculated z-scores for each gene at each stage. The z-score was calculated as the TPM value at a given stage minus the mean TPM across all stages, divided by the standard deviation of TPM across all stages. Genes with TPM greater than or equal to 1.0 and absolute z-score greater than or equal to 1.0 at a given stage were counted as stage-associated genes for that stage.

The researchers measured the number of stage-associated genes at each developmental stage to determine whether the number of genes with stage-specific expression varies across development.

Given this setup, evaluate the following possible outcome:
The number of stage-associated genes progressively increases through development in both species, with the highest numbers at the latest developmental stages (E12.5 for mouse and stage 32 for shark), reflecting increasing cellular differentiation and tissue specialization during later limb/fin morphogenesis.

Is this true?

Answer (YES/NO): NO